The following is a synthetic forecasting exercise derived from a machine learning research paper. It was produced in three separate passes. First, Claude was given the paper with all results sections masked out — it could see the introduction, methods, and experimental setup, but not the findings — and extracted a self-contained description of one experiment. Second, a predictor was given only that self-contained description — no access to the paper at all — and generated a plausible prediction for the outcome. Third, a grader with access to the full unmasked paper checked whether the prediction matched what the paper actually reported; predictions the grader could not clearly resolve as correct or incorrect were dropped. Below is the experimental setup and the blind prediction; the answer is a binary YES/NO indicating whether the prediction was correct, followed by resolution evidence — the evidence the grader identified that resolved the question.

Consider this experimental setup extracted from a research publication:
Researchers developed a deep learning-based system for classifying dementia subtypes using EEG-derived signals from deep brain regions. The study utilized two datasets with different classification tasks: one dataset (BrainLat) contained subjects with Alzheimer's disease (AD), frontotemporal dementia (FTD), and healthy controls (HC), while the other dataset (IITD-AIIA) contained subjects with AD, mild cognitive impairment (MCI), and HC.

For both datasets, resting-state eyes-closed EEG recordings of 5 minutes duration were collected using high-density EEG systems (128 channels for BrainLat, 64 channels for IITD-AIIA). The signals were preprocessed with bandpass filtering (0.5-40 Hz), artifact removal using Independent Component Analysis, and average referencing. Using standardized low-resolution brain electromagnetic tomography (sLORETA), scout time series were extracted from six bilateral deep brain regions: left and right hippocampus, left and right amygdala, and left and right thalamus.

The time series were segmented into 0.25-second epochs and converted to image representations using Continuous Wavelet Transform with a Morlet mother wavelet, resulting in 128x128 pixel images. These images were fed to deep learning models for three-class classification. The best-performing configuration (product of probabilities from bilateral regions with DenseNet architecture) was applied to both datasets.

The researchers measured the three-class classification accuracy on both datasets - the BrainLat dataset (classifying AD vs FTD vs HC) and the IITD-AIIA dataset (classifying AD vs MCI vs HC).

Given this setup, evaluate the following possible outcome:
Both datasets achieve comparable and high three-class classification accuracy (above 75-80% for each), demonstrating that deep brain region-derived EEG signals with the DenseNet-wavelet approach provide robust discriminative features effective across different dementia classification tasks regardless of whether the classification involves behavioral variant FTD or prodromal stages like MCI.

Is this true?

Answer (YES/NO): NO